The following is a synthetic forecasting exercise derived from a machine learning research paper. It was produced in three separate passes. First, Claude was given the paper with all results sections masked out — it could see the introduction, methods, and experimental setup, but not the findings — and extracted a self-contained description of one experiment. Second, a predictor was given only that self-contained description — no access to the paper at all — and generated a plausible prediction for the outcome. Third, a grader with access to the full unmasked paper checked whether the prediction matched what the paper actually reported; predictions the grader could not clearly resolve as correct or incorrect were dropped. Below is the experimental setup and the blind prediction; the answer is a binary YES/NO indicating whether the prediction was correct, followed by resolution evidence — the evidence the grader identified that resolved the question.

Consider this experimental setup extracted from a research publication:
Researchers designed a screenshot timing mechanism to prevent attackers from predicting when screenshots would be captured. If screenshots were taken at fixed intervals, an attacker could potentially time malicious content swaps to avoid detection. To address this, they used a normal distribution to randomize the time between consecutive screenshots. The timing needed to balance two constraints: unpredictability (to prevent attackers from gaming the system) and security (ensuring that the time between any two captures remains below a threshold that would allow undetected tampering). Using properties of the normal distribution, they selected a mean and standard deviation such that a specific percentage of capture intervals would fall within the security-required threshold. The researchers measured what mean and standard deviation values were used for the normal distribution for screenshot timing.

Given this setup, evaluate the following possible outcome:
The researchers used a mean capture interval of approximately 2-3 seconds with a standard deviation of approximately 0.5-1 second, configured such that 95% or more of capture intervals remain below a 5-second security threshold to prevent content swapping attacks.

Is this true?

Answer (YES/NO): NO